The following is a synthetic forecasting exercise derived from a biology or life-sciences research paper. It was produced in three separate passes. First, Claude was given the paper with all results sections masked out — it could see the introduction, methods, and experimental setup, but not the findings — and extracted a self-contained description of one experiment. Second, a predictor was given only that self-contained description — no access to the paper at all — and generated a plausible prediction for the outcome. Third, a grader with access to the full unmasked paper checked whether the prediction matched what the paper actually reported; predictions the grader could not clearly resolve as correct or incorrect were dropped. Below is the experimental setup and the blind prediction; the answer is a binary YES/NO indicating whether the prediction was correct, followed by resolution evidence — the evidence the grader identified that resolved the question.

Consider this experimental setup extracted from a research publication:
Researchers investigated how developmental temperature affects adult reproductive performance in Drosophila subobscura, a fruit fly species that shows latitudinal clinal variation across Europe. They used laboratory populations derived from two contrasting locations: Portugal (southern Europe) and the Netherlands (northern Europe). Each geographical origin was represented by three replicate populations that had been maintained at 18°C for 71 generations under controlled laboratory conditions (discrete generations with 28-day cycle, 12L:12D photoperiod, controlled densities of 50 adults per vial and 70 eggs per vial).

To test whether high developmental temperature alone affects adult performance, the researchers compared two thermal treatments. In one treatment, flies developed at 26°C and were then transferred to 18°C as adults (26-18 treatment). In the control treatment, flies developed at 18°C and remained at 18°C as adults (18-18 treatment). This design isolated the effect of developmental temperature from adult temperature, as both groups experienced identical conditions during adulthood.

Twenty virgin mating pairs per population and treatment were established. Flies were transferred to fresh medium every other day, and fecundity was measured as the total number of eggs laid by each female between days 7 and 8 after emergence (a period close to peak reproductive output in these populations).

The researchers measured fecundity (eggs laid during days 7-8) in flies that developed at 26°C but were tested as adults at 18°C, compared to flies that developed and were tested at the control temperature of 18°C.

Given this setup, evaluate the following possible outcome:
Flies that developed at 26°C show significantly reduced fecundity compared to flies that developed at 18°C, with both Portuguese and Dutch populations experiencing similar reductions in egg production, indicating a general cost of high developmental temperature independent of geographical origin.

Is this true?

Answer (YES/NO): YES